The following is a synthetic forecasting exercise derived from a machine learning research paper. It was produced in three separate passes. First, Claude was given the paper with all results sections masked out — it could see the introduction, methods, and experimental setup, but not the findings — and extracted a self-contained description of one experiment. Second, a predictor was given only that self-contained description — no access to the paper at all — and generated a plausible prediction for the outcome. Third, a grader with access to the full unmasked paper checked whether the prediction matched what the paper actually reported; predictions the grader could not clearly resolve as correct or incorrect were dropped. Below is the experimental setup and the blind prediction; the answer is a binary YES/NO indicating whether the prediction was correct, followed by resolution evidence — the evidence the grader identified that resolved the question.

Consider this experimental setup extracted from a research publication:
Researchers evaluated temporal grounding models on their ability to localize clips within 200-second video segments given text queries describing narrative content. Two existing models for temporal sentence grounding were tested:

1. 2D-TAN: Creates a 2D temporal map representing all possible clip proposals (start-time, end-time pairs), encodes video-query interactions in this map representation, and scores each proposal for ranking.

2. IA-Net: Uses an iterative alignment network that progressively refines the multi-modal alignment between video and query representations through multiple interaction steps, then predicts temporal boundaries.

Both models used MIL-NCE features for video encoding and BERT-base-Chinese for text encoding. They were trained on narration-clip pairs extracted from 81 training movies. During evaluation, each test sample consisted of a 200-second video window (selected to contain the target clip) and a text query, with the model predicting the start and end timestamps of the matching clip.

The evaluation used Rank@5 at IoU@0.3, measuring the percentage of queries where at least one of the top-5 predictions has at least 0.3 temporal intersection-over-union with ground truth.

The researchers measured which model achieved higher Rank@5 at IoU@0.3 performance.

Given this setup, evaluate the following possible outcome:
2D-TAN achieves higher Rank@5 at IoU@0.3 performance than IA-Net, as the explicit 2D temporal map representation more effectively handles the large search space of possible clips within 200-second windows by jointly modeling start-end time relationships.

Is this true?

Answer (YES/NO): NO